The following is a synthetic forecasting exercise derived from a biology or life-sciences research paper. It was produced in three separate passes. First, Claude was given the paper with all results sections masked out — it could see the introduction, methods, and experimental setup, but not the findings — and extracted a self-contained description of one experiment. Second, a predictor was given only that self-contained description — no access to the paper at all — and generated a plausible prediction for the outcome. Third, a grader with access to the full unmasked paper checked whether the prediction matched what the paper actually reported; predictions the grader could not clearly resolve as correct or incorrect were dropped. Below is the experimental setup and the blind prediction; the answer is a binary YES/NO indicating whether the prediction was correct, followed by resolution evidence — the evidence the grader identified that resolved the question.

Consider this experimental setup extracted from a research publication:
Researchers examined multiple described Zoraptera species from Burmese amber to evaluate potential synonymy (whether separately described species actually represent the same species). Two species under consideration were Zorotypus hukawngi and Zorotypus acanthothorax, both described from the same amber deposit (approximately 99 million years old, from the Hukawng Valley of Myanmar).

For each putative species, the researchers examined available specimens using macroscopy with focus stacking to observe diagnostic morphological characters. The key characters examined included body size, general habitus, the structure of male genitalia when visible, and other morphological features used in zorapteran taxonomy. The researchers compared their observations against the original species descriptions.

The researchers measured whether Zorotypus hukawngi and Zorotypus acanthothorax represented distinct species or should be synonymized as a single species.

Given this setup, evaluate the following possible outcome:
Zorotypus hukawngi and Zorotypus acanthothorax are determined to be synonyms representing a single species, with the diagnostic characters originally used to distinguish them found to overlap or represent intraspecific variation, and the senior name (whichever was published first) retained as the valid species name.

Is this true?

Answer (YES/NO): YES